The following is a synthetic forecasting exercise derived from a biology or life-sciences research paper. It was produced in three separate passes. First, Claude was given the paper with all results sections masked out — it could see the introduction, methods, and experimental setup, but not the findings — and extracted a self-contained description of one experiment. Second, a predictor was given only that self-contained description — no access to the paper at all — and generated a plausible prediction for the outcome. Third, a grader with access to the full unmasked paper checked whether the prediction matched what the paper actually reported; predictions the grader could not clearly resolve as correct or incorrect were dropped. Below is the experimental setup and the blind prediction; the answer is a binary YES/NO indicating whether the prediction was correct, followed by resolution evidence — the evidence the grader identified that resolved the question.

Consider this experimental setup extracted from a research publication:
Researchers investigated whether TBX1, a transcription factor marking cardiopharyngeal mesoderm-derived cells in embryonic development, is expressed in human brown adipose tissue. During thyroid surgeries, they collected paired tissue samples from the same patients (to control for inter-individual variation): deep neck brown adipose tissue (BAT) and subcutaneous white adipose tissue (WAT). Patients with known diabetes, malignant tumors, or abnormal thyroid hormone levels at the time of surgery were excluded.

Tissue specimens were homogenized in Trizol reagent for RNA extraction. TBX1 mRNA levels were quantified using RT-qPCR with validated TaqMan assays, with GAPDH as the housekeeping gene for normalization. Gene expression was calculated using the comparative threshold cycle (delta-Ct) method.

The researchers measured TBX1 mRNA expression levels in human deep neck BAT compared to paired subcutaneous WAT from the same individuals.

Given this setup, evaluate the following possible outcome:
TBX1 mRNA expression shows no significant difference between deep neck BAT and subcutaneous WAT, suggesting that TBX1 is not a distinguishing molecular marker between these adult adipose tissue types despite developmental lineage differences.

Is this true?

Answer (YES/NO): NO